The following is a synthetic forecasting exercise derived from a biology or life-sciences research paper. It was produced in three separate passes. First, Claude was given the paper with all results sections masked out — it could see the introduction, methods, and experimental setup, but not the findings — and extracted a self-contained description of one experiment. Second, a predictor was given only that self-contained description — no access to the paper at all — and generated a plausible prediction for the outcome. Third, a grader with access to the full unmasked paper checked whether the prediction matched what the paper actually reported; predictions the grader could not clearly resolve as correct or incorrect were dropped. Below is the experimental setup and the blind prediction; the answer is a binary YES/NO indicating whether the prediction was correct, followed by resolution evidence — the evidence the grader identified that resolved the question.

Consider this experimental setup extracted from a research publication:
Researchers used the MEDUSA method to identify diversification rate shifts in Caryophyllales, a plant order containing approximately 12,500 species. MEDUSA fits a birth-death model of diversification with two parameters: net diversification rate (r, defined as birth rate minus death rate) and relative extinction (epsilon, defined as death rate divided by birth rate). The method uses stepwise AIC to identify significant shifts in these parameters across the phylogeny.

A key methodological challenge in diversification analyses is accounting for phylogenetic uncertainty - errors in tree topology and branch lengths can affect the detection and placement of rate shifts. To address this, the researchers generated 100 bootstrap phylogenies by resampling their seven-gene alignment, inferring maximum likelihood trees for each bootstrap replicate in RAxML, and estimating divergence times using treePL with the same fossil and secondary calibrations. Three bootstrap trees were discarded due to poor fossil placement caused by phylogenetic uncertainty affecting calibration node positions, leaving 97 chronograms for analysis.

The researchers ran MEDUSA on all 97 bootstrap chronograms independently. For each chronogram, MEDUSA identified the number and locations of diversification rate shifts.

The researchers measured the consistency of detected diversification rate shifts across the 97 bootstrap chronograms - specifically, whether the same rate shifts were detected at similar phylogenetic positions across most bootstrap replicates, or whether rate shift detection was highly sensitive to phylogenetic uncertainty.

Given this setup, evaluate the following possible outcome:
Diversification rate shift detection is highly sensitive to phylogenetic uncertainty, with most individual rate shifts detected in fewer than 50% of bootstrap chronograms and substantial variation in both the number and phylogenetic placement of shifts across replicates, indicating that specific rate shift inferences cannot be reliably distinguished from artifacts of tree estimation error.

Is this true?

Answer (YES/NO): NO